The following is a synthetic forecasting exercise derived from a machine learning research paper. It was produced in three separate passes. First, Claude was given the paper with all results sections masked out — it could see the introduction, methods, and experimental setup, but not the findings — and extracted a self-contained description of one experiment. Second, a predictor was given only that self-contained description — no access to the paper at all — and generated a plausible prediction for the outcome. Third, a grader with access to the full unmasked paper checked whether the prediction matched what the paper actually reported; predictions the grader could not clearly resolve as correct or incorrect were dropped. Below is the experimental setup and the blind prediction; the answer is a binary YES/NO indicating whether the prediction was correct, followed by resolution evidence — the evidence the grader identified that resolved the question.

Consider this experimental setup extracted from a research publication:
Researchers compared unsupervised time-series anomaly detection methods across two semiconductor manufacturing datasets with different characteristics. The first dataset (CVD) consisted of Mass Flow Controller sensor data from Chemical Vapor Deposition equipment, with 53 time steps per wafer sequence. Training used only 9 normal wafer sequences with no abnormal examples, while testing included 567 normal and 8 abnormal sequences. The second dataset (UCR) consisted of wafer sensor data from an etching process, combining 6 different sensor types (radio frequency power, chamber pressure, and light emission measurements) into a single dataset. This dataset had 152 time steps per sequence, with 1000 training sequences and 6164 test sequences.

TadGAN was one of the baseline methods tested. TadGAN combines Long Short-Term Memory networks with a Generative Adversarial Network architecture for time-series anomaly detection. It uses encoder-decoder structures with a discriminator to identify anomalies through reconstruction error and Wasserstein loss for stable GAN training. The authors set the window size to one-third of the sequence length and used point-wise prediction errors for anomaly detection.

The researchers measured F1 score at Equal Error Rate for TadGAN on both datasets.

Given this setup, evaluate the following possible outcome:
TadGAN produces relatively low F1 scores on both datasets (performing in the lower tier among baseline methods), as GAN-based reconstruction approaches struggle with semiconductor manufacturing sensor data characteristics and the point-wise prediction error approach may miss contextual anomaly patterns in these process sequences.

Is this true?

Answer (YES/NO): NO